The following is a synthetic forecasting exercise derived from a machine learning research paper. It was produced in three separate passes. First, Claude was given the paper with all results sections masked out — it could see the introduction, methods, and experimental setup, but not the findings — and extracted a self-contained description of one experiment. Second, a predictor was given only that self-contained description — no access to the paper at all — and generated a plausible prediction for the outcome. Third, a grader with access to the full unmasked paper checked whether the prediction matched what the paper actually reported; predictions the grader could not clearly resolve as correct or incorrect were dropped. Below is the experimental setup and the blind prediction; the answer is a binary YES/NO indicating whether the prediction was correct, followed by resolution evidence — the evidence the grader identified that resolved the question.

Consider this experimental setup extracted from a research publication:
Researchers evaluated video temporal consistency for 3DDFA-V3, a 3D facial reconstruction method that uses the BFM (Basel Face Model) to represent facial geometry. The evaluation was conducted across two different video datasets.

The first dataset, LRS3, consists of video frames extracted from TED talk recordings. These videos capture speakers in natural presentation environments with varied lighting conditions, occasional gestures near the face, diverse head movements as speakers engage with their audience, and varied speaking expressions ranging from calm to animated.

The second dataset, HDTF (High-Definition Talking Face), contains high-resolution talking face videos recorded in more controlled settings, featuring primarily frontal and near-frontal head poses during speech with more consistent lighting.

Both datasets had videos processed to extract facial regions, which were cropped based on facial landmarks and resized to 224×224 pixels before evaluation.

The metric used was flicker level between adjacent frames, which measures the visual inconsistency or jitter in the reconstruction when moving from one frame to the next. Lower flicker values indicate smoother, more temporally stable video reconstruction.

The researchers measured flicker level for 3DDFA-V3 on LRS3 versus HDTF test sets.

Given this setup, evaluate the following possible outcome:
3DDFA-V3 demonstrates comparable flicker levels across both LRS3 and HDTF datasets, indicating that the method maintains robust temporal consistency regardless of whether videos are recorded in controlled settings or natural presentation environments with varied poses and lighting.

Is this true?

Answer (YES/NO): NO